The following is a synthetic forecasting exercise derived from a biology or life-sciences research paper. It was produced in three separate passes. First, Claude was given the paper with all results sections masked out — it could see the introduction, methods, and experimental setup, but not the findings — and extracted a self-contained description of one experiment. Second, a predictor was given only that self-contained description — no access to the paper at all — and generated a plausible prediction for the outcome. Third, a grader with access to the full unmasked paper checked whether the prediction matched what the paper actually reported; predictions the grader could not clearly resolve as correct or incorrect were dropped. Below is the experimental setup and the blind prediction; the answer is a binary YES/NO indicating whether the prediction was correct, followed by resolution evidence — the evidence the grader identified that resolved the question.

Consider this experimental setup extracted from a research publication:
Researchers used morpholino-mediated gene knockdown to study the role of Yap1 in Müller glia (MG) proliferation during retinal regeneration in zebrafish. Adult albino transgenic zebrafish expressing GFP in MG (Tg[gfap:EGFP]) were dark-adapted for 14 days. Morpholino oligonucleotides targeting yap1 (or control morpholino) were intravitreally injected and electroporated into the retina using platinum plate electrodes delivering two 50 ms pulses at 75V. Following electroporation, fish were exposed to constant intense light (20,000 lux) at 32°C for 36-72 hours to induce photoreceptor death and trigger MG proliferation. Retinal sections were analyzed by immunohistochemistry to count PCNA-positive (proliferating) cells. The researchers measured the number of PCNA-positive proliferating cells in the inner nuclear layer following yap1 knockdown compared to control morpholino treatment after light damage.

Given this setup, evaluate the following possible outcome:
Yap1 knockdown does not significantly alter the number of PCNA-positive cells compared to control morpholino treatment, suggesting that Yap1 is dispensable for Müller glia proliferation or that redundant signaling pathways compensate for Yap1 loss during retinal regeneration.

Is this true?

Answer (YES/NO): NO